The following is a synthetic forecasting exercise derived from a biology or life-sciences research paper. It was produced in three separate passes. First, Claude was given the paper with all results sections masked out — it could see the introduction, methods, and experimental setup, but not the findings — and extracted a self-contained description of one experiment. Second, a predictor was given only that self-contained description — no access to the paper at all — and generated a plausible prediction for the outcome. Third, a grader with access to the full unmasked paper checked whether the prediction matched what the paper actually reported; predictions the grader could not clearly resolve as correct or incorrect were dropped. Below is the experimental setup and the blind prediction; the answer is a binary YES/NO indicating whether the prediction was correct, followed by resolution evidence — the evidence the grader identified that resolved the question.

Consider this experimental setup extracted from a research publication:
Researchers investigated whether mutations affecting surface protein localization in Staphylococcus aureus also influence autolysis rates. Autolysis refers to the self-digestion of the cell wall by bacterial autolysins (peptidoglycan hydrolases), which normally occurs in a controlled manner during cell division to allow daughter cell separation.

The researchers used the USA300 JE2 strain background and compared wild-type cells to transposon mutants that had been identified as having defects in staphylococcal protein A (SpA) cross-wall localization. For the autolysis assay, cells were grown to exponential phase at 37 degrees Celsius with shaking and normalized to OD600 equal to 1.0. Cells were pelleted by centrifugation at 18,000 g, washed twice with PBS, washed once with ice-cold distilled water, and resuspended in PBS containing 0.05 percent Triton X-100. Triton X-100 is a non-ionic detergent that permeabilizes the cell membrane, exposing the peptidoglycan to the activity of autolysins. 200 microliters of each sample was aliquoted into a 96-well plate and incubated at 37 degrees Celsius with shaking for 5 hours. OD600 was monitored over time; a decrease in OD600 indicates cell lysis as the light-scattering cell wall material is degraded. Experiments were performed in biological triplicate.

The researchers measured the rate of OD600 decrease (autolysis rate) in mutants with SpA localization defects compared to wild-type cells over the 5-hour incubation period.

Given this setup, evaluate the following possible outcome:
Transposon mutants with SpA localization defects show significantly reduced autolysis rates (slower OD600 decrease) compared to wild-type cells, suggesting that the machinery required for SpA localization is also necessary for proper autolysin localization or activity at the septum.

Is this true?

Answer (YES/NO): NO